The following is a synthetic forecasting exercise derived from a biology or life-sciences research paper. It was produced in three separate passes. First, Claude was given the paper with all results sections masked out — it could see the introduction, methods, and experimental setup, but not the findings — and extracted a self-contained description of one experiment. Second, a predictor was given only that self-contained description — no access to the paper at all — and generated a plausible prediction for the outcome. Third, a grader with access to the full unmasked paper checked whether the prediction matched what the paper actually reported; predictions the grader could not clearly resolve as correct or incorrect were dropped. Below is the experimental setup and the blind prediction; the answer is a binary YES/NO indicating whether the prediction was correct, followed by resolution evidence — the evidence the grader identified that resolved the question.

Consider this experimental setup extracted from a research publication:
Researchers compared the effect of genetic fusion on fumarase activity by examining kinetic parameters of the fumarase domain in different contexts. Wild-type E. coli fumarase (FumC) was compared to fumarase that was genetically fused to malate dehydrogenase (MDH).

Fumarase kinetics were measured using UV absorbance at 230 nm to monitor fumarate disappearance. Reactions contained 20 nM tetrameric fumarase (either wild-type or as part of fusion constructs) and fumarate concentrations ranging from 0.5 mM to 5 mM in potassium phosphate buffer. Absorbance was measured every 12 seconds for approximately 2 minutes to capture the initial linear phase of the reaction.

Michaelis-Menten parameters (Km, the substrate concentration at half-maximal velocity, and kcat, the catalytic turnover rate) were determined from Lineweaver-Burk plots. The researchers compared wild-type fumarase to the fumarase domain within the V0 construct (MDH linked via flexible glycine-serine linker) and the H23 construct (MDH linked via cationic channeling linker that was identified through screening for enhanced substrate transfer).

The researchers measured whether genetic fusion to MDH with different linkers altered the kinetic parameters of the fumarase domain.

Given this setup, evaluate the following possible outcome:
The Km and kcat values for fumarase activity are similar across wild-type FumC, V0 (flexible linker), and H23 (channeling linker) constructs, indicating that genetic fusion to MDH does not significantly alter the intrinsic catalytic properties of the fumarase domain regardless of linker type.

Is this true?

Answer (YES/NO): NO